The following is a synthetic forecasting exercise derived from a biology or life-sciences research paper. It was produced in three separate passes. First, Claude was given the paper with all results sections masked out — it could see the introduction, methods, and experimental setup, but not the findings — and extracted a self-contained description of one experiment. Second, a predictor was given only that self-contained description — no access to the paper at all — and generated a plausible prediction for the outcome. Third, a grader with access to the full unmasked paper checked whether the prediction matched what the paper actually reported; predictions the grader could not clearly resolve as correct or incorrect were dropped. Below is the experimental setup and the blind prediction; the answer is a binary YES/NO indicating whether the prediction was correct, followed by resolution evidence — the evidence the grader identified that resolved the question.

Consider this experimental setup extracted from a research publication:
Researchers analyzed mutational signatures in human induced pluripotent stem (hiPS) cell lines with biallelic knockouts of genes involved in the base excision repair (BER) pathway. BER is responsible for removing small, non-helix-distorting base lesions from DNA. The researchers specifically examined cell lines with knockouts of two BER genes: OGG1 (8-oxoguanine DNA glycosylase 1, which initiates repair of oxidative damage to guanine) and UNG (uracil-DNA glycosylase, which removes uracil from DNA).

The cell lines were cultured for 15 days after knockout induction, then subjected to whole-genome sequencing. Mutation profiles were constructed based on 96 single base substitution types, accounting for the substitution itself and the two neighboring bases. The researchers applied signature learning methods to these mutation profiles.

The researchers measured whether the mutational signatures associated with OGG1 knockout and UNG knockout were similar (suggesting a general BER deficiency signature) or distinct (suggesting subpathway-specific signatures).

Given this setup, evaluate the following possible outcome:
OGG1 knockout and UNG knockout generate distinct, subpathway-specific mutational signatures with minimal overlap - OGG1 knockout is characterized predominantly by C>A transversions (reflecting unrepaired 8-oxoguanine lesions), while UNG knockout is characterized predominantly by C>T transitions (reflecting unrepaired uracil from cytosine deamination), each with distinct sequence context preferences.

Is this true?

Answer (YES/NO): YES